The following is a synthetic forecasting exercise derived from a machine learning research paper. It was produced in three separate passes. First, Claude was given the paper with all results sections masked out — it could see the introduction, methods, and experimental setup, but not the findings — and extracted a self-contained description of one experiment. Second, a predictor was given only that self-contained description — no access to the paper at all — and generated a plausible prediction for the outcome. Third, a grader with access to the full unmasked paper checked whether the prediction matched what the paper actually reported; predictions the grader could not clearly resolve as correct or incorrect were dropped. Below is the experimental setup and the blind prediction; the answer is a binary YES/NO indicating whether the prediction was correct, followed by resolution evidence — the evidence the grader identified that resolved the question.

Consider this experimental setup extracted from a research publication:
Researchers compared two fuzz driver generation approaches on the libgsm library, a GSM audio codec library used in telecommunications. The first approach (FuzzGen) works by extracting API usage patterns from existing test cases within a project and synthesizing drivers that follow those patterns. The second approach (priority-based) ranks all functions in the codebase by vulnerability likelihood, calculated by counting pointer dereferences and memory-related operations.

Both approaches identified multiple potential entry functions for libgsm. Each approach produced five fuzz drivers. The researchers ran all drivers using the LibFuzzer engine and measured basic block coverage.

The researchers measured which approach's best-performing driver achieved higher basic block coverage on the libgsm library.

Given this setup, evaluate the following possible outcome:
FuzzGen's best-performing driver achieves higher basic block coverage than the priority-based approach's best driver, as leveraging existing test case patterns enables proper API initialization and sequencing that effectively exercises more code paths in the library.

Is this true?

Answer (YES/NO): YES